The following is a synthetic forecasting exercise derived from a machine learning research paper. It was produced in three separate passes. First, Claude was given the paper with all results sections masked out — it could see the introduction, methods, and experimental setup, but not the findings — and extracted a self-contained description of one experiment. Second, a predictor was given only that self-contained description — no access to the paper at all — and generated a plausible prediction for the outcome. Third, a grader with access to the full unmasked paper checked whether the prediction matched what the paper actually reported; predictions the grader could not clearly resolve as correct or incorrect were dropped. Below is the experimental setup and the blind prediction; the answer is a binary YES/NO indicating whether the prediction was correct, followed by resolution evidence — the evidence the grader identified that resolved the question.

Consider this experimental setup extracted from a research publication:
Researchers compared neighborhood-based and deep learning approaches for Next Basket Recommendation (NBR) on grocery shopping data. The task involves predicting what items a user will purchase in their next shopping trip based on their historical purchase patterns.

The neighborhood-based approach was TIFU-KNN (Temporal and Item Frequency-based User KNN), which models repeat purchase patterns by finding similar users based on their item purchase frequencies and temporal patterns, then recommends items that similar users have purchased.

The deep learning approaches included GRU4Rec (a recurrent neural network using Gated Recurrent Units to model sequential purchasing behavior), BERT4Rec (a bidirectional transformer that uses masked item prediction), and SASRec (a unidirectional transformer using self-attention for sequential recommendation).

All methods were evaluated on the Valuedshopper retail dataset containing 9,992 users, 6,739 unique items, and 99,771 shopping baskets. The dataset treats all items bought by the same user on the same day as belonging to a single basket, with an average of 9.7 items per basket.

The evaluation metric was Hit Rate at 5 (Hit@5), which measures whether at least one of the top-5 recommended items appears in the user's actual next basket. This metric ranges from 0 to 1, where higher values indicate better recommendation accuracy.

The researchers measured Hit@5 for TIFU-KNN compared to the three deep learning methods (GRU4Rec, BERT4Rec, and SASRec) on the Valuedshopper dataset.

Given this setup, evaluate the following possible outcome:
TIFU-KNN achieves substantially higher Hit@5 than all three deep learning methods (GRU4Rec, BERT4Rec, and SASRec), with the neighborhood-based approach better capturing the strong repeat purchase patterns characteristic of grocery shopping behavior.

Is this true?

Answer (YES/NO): YES